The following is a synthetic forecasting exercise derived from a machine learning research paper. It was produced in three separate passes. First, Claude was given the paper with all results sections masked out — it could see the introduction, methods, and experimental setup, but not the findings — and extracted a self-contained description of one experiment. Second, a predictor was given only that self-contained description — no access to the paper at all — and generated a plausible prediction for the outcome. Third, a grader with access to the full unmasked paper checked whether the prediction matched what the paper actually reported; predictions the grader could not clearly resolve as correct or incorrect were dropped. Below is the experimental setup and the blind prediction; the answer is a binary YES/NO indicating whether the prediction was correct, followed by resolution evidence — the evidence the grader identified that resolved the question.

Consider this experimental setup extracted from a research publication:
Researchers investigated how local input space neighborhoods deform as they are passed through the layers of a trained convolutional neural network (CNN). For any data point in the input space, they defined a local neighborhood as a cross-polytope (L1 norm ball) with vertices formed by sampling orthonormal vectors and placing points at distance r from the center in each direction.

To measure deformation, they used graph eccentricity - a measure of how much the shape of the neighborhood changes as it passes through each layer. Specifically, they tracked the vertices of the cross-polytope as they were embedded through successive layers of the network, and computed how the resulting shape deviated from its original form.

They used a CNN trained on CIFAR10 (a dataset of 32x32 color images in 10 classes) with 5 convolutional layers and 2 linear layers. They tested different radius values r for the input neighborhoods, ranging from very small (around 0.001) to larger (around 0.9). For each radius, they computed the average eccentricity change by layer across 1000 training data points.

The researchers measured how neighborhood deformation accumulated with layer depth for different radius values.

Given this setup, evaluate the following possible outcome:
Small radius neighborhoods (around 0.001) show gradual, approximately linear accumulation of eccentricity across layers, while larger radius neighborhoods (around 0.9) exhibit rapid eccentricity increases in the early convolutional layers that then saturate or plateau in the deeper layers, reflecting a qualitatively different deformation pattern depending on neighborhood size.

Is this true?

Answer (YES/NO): NO